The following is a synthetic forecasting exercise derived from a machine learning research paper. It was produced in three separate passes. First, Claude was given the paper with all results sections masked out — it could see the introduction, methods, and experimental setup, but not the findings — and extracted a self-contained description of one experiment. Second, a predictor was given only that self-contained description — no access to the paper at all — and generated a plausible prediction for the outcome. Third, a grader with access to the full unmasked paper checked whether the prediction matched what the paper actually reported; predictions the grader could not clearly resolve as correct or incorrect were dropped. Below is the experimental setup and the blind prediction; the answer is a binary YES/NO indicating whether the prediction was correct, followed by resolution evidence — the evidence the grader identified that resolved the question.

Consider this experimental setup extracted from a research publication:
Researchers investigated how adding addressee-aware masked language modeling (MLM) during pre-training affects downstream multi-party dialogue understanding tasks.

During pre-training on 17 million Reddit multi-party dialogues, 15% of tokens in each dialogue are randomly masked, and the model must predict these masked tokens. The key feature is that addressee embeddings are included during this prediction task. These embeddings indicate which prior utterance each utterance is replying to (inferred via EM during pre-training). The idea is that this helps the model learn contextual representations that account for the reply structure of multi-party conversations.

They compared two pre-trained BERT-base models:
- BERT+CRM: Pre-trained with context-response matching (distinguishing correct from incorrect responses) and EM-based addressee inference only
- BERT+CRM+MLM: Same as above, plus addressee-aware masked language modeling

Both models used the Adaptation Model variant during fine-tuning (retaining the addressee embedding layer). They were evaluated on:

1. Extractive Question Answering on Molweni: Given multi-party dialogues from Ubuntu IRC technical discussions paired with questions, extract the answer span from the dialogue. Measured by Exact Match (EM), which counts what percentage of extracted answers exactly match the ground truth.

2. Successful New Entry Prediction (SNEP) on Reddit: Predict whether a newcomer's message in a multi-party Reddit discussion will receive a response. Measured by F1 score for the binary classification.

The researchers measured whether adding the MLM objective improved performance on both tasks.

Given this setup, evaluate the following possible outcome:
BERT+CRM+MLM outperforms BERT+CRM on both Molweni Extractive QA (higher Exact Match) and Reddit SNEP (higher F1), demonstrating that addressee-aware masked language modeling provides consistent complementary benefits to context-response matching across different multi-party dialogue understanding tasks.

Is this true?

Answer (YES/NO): NO